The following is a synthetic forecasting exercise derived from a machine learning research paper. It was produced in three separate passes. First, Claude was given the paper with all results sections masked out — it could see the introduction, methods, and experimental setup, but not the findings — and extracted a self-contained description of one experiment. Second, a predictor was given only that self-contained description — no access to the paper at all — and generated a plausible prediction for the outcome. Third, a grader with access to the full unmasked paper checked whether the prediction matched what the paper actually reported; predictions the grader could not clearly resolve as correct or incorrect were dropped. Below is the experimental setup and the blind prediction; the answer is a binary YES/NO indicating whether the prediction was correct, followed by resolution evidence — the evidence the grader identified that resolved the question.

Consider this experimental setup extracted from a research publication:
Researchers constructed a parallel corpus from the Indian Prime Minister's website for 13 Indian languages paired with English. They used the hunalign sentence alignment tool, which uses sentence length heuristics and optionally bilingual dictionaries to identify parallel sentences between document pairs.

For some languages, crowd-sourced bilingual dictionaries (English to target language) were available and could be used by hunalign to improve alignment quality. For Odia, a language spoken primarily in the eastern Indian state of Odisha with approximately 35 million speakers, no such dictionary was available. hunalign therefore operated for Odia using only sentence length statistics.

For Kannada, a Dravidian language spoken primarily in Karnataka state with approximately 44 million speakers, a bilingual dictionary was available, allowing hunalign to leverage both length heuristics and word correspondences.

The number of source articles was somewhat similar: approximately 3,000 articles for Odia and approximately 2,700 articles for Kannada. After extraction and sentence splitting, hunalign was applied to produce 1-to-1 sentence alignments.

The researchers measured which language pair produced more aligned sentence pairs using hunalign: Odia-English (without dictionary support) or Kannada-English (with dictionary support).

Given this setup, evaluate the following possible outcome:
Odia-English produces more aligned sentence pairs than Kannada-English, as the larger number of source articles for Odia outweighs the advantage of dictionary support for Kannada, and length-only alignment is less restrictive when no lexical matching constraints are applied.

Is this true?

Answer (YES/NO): YES